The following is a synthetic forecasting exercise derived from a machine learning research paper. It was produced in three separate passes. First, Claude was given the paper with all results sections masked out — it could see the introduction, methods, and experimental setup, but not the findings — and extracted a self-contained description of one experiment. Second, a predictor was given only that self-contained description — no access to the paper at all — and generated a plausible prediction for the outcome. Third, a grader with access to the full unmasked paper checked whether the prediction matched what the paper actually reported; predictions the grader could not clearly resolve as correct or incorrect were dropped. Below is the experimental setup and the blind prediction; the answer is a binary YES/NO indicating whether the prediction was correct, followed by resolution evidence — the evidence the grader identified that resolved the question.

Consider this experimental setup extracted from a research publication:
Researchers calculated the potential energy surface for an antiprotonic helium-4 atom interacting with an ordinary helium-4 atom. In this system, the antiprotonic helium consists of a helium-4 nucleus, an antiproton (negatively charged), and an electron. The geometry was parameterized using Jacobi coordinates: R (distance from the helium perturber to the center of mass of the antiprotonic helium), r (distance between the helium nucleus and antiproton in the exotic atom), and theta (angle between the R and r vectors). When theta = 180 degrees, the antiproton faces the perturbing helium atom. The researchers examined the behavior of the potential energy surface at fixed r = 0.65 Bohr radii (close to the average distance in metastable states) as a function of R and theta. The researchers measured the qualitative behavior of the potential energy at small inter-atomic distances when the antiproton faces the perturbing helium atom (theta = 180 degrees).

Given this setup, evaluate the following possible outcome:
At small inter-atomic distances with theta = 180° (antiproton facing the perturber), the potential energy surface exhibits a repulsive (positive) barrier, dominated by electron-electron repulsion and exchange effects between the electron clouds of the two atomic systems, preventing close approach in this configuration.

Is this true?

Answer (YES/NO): NO